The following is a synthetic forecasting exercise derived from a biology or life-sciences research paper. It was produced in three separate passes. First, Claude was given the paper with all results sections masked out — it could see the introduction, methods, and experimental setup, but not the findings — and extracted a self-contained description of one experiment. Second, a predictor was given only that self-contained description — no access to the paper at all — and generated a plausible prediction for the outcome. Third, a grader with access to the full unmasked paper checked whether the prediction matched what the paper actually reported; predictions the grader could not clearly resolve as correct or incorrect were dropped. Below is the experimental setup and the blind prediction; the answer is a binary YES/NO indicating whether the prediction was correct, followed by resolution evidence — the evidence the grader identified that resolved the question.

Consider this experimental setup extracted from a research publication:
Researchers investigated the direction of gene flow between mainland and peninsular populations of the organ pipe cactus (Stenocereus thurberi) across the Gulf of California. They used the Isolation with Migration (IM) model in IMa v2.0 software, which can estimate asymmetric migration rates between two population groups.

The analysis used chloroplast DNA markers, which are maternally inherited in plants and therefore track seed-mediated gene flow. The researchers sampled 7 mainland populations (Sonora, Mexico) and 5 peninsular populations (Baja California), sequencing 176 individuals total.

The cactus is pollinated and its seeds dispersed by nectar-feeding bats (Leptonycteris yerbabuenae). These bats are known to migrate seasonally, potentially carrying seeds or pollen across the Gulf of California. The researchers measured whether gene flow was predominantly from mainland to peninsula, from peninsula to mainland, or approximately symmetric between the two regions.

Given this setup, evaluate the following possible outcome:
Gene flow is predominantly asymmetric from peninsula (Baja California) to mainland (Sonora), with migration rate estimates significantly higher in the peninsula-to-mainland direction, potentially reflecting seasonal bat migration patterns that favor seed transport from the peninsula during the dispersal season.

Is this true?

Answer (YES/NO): NO